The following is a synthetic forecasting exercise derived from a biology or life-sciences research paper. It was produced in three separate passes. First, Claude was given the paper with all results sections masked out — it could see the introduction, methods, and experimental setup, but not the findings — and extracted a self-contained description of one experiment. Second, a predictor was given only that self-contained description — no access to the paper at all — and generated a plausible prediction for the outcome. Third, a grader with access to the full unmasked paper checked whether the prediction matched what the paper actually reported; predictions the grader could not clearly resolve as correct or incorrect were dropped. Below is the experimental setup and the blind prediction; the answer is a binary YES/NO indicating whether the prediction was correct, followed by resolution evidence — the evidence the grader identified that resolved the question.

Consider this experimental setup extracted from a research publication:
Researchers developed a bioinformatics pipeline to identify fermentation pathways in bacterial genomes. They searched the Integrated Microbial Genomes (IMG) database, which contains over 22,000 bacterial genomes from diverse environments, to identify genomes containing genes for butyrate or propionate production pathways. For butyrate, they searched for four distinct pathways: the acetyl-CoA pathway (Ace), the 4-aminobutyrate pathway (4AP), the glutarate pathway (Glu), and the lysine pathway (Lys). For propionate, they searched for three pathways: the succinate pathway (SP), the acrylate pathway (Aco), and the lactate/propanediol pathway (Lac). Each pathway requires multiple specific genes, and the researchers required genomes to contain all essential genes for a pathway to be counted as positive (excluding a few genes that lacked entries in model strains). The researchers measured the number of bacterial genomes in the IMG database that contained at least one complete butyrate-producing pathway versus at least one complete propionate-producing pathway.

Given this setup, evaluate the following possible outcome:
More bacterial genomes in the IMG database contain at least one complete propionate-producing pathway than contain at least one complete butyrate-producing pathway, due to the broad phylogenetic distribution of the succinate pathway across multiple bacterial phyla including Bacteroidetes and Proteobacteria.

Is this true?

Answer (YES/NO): NO